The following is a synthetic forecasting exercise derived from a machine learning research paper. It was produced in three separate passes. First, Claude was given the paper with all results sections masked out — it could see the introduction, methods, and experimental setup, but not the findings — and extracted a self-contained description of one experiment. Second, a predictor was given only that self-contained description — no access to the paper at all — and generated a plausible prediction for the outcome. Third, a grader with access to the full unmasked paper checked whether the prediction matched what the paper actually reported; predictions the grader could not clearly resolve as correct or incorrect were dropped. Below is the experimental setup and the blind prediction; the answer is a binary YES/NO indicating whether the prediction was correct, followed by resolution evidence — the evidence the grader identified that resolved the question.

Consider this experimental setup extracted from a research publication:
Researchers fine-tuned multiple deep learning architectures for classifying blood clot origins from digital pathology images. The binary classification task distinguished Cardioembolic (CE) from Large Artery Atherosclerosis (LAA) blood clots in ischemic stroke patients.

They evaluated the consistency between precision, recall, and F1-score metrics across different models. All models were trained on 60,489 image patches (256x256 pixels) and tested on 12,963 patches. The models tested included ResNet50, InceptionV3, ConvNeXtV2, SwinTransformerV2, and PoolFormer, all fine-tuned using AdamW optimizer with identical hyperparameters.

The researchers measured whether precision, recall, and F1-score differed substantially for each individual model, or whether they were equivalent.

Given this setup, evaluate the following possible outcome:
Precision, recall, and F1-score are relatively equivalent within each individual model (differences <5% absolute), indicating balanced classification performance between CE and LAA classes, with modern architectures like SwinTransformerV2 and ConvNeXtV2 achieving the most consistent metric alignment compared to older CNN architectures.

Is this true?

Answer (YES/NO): NO